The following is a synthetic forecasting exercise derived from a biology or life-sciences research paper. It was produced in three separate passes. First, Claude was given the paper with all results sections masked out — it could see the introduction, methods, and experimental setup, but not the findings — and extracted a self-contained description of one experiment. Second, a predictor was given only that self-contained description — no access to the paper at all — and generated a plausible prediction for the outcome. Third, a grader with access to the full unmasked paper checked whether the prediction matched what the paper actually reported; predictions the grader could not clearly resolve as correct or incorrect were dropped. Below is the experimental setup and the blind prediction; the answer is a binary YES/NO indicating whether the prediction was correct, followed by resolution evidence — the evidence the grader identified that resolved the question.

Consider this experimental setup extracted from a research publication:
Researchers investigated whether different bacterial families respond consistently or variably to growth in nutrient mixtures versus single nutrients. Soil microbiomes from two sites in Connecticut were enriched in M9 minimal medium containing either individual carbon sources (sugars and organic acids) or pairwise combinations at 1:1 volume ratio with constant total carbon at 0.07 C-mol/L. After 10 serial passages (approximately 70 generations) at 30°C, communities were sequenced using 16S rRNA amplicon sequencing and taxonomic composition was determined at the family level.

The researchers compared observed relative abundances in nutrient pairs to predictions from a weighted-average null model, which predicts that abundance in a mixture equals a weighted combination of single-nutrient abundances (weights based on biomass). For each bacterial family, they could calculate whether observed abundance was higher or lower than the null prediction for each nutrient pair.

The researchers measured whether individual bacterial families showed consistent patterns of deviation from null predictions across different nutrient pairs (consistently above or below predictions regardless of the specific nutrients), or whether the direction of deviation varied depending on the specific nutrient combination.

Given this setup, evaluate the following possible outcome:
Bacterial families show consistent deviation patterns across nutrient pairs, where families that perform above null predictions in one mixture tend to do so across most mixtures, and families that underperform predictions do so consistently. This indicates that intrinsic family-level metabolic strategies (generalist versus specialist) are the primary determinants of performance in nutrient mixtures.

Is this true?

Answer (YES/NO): NO